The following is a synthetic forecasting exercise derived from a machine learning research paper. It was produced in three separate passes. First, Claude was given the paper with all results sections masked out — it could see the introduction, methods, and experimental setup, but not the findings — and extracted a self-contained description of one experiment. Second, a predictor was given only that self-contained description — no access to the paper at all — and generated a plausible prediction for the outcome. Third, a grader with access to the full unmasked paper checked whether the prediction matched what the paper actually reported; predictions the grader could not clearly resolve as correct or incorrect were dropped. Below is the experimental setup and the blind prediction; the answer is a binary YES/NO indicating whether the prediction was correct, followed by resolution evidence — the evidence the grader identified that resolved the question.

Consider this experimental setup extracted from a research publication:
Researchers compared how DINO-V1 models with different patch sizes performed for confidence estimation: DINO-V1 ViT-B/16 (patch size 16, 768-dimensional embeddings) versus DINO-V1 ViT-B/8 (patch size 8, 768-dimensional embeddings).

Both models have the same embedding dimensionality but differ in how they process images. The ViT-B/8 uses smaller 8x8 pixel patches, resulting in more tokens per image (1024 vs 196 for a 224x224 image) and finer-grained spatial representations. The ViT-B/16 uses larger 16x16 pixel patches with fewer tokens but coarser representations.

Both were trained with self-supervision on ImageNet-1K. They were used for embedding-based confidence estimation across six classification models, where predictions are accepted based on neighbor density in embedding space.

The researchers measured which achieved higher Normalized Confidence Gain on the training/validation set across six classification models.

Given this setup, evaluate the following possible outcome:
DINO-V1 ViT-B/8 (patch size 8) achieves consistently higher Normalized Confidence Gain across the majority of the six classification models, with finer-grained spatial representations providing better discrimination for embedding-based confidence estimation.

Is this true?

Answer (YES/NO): YES